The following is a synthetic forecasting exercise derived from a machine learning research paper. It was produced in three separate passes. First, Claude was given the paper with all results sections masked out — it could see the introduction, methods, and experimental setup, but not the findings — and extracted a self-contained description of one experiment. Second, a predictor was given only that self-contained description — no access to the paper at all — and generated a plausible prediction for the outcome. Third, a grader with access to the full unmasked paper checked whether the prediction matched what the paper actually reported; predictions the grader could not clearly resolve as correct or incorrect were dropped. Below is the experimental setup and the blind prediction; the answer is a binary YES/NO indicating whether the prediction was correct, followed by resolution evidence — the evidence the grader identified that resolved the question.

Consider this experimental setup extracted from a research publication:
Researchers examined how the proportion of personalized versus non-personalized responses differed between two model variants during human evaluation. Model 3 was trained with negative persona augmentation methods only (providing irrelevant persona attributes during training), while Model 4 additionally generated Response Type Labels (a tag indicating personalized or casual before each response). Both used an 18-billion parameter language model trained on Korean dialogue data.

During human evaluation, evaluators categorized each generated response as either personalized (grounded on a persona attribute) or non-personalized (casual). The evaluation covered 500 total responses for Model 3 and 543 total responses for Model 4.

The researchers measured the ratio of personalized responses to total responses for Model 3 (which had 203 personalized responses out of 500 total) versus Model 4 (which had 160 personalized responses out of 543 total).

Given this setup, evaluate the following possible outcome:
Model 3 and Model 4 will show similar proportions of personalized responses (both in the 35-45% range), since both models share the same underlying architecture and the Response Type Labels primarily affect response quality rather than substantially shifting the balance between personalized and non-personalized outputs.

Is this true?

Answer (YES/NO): NO